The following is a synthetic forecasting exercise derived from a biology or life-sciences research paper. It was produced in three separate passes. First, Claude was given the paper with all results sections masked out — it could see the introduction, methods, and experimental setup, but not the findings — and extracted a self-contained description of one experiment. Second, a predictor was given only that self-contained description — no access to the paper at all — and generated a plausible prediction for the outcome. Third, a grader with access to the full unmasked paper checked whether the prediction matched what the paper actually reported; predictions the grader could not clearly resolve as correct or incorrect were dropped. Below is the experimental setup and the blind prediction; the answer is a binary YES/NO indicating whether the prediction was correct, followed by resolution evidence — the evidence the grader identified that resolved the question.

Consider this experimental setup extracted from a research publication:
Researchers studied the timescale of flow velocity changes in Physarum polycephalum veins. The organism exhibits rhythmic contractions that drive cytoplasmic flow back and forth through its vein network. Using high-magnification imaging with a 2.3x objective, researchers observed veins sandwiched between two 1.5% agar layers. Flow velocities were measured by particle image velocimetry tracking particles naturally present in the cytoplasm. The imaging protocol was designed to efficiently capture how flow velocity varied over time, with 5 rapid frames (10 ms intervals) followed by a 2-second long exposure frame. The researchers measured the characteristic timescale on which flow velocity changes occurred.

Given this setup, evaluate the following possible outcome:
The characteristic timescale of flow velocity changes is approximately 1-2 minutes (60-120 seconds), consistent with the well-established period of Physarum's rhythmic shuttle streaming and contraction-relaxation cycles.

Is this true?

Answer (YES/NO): NO